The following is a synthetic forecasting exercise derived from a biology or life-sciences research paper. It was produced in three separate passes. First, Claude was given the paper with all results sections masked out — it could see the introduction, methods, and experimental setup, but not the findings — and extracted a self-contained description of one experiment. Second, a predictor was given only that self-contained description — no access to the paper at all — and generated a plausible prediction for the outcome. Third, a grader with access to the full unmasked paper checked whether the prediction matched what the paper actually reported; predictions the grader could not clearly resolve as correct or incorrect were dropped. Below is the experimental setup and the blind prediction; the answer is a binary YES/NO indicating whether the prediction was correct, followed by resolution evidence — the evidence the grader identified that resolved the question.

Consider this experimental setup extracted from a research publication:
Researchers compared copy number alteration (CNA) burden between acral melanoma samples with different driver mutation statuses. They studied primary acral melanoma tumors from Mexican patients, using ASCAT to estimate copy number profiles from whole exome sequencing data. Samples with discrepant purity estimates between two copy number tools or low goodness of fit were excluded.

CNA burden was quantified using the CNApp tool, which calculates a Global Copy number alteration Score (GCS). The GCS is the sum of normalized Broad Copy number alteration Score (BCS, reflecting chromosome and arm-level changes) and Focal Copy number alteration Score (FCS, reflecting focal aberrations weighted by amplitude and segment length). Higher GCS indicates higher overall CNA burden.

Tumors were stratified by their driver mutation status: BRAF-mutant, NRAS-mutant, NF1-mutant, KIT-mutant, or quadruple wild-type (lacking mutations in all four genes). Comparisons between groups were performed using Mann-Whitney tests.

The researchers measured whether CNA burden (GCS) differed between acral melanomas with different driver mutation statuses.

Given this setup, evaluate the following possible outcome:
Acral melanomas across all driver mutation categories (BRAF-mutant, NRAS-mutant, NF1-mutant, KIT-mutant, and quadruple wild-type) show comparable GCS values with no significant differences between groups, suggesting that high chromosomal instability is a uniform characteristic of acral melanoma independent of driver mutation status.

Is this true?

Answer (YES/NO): NO